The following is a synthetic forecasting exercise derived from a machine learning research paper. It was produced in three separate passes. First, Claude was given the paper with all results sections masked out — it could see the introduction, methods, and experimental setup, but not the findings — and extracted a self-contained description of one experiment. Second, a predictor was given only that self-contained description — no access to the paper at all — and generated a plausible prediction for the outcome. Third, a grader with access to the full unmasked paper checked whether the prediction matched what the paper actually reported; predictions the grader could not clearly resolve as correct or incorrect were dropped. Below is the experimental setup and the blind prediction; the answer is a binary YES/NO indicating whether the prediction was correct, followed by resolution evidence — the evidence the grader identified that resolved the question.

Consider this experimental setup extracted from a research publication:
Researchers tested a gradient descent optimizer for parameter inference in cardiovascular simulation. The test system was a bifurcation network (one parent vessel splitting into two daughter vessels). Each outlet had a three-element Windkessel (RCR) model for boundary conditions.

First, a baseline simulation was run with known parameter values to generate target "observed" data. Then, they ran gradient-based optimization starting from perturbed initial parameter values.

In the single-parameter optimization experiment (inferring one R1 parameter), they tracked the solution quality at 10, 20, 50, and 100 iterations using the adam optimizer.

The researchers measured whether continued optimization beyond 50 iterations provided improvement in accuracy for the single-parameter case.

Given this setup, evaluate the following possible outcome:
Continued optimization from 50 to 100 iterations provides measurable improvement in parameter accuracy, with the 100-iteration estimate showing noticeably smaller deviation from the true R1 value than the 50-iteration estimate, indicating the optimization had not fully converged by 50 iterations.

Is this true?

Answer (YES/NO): NO